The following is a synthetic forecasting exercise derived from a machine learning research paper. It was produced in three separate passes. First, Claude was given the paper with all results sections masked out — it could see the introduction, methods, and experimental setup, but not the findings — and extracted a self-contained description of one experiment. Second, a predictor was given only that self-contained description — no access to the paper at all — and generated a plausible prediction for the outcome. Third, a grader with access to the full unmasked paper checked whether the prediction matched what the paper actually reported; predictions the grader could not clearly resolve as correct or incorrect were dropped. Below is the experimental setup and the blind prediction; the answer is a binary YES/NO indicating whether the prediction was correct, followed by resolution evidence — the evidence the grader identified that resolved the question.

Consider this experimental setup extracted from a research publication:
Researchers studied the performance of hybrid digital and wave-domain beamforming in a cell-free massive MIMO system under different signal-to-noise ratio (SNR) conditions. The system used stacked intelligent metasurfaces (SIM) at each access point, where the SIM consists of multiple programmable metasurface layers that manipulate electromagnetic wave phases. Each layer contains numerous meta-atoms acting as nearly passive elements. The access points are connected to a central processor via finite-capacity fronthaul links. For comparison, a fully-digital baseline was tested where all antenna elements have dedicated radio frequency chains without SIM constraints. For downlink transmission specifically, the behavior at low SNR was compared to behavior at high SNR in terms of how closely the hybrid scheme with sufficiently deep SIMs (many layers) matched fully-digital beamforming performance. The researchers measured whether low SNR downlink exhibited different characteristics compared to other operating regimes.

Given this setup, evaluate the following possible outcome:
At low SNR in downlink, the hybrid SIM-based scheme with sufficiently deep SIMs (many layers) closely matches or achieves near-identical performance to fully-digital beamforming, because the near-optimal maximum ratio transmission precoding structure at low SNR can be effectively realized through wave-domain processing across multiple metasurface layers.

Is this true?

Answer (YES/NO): NO